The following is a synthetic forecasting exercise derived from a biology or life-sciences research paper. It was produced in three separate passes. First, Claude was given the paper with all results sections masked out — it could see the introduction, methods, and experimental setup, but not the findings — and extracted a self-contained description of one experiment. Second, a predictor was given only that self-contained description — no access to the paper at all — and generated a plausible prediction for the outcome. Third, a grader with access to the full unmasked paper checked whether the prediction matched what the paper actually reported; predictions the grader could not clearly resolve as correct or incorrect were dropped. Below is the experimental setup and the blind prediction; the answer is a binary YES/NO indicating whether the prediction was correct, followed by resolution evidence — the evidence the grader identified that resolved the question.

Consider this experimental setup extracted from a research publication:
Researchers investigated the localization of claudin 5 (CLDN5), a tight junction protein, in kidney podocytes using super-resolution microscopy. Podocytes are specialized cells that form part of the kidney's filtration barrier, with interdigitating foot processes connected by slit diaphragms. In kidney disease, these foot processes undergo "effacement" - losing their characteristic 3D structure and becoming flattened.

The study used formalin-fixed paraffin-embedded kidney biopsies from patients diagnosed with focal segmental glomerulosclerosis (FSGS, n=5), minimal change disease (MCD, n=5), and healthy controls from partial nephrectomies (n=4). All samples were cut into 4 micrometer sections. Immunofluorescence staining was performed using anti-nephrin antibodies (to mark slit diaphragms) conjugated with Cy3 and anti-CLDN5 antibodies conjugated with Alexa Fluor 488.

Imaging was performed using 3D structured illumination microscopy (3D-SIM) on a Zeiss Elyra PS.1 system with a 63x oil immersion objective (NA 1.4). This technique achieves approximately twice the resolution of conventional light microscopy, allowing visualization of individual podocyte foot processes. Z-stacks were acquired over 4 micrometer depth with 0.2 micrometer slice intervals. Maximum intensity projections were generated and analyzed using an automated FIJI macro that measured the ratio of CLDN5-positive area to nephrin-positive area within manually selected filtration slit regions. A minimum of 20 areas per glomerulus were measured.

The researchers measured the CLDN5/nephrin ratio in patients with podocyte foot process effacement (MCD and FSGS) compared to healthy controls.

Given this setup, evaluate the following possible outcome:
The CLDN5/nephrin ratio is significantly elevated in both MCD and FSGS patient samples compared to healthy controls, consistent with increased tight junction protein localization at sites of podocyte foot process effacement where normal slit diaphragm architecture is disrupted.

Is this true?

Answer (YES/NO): YES